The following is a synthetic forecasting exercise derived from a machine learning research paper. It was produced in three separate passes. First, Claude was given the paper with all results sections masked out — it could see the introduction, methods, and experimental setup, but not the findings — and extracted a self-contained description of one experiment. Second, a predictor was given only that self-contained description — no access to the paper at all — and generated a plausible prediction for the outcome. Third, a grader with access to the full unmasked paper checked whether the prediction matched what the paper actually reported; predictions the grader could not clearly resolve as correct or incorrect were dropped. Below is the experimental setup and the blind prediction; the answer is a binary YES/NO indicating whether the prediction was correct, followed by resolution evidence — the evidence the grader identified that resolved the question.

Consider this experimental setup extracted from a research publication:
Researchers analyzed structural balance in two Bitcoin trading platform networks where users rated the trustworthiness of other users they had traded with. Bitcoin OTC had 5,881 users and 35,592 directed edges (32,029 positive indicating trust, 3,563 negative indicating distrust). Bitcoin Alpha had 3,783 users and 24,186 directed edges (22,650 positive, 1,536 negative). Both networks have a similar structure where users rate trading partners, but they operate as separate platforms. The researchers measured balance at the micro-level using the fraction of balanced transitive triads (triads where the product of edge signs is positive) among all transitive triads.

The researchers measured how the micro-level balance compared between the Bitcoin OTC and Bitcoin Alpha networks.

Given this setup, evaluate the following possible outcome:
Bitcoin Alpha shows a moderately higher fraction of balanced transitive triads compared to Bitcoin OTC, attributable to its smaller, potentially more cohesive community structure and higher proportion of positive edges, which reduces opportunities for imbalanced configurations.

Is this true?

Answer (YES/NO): NO